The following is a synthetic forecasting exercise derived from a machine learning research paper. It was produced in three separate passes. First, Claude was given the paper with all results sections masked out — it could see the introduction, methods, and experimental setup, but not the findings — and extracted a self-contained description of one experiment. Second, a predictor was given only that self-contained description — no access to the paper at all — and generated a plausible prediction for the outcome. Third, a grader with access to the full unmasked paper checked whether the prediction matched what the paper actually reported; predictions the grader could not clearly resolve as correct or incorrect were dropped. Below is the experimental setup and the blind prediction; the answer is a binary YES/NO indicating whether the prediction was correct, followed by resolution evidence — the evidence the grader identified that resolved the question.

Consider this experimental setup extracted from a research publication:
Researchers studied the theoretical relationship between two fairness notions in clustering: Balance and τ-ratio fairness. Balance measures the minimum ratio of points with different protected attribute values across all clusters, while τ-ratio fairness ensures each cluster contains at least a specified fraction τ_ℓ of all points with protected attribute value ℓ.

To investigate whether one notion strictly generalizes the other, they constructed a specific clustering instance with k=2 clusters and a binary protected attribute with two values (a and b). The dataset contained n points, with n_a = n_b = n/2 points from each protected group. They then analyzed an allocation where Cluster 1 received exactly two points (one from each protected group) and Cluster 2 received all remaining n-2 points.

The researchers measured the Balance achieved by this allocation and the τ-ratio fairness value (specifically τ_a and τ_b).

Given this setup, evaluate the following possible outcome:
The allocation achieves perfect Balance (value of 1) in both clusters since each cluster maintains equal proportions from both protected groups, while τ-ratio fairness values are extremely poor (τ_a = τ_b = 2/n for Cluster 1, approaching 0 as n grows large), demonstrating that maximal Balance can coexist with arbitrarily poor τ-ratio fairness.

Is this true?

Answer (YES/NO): YES